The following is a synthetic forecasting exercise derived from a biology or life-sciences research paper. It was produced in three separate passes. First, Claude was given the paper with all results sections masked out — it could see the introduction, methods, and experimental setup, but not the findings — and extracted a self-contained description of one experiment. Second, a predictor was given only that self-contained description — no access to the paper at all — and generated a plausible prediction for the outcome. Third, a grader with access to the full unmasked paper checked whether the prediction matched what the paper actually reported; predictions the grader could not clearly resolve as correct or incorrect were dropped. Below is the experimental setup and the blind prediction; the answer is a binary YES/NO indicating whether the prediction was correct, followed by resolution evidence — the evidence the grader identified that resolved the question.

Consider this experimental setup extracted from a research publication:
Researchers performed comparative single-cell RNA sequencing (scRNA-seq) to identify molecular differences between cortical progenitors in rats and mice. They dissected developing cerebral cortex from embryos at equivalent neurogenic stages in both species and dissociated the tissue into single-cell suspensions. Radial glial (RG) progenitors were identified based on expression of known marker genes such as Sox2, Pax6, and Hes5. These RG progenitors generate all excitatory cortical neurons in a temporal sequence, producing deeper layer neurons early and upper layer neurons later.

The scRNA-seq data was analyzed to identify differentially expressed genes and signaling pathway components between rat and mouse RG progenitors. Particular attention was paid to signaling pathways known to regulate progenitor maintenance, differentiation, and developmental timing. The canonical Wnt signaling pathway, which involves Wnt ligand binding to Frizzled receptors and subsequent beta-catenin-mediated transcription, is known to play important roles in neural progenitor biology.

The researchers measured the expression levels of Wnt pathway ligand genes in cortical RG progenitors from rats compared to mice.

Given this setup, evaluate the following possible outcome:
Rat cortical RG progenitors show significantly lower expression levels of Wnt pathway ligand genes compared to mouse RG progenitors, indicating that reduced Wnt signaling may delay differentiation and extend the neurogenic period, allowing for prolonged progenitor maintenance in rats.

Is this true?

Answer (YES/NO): NO